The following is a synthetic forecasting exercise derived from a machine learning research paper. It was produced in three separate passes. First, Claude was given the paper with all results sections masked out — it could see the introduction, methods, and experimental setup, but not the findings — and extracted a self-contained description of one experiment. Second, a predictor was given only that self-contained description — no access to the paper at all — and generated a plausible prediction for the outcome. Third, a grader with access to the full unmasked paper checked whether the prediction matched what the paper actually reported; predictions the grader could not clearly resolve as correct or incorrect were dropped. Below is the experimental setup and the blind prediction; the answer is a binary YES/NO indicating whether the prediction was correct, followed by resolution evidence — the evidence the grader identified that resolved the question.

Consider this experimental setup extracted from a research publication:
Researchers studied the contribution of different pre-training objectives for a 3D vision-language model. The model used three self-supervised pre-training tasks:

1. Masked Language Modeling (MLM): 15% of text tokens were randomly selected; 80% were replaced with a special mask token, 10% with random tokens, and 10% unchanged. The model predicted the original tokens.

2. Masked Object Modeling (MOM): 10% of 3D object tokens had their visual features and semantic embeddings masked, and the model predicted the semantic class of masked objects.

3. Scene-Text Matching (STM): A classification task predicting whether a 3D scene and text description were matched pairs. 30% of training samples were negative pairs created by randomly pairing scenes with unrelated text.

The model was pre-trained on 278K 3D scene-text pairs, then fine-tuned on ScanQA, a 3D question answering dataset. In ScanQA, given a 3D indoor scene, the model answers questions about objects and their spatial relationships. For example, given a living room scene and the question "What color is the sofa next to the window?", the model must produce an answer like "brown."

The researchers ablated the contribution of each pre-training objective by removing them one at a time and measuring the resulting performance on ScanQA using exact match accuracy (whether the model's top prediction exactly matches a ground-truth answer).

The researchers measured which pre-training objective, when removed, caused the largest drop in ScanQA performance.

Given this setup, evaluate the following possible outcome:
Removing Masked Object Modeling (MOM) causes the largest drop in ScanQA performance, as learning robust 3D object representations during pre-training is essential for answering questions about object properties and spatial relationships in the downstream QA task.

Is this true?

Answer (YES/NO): NO